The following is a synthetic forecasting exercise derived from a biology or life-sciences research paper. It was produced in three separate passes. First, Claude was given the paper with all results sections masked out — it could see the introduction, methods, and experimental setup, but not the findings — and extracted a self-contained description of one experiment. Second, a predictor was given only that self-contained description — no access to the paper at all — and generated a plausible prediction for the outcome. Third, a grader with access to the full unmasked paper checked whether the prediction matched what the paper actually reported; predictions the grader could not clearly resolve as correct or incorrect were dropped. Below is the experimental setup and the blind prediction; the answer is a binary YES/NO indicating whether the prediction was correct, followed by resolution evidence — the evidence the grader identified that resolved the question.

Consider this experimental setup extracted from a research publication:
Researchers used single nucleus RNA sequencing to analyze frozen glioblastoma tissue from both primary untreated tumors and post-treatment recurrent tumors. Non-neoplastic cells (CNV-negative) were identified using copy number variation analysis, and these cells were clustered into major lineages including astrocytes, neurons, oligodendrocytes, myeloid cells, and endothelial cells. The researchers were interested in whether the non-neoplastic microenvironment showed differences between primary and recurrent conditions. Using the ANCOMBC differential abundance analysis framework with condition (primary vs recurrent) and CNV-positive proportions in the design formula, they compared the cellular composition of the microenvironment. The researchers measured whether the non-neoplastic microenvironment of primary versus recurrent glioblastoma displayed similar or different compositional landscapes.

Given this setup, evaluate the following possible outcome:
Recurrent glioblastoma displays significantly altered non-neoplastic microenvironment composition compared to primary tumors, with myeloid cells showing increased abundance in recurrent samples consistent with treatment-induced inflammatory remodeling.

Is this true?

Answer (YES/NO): NO